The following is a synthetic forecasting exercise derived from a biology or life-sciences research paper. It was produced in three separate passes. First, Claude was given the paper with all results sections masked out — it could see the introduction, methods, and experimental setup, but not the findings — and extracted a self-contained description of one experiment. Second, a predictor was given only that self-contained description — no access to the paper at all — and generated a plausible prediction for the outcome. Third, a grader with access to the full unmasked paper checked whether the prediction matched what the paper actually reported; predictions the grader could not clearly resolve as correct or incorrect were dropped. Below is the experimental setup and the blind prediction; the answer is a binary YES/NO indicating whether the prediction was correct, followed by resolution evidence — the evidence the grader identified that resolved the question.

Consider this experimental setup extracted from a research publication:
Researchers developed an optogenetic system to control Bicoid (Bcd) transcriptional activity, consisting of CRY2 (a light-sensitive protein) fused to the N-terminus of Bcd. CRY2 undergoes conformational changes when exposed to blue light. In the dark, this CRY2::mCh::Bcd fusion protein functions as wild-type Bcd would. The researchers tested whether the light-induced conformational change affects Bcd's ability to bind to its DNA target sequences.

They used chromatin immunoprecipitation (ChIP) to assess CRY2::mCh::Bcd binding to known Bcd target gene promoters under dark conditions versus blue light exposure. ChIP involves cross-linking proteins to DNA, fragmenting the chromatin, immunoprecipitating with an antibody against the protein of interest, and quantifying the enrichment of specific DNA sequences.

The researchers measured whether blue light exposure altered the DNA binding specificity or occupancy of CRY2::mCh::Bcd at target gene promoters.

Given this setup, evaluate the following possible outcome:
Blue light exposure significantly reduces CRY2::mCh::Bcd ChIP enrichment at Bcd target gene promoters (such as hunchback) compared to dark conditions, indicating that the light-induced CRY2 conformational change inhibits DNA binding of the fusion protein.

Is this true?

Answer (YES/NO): NO